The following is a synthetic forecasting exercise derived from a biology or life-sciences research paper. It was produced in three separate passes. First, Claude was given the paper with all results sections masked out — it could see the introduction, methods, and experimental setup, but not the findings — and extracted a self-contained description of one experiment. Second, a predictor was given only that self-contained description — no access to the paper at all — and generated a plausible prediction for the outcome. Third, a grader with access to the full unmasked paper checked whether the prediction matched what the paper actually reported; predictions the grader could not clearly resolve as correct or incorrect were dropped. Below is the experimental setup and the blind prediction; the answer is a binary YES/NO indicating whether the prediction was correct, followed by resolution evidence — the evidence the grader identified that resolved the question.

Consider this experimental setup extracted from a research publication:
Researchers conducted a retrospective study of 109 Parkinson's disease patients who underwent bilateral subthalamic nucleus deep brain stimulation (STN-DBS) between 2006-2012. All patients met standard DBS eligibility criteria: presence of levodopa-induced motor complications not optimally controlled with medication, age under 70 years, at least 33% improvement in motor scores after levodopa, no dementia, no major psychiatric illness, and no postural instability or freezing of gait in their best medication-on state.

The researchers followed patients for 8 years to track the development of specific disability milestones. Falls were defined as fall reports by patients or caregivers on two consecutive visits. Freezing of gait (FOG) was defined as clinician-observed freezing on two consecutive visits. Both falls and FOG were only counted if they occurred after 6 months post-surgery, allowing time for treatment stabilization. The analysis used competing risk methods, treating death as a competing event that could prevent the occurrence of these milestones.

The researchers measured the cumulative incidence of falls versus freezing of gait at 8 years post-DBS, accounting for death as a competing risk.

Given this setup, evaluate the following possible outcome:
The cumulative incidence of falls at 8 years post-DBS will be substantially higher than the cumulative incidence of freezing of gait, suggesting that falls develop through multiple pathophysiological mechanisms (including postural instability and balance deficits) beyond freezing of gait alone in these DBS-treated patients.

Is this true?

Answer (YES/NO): YES